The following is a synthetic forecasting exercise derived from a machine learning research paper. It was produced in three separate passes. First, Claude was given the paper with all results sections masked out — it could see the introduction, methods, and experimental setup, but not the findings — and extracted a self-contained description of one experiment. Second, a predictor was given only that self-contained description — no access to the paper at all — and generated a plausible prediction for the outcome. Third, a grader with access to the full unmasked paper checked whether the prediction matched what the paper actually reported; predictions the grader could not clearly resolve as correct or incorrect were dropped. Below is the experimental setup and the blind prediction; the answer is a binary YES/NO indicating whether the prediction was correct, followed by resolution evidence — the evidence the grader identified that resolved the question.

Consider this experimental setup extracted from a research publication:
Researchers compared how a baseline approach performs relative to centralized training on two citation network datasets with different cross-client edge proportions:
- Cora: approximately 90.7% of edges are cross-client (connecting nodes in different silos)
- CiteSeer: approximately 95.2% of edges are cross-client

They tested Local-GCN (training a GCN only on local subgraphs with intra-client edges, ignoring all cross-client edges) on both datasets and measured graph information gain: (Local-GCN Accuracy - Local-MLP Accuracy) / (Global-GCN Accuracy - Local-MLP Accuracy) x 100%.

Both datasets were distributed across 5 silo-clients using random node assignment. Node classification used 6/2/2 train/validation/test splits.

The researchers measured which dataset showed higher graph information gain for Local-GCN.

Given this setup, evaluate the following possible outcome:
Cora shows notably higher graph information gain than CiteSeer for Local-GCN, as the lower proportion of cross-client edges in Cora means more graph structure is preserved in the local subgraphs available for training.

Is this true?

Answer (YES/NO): NO